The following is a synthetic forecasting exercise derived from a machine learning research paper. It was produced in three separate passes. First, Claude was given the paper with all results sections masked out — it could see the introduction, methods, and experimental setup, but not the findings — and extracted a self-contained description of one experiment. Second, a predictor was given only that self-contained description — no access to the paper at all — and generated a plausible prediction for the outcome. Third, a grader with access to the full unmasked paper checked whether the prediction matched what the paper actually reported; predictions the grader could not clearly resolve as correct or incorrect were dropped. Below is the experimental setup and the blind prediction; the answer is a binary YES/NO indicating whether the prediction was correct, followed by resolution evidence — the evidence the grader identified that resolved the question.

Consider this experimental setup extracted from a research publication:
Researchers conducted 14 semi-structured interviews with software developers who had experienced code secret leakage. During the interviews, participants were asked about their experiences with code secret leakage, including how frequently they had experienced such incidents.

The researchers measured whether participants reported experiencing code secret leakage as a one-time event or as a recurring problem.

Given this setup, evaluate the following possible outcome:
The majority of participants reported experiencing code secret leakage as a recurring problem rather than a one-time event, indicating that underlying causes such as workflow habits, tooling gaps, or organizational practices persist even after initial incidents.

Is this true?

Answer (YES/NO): NO